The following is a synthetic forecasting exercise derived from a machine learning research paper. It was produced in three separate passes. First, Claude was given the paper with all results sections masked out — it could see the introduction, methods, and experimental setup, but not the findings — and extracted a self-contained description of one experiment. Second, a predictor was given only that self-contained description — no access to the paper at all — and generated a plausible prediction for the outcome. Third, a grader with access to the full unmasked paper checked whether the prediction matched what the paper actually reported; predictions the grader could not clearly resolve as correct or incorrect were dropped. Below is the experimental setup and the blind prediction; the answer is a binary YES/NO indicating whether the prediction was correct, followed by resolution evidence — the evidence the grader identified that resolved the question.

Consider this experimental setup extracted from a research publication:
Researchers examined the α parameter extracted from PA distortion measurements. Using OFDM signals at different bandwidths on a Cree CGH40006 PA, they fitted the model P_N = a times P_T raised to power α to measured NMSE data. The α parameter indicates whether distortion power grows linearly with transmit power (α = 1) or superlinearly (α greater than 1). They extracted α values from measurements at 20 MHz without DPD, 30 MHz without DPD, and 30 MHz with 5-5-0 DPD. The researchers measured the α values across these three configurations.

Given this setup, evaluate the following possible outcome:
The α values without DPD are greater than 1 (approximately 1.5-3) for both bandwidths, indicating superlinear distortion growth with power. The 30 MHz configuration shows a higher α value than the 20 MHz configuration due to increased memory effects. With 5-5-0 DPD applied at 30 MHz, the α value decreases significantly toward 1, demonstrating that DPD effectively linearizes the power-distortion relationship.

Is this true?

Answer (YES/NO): NO